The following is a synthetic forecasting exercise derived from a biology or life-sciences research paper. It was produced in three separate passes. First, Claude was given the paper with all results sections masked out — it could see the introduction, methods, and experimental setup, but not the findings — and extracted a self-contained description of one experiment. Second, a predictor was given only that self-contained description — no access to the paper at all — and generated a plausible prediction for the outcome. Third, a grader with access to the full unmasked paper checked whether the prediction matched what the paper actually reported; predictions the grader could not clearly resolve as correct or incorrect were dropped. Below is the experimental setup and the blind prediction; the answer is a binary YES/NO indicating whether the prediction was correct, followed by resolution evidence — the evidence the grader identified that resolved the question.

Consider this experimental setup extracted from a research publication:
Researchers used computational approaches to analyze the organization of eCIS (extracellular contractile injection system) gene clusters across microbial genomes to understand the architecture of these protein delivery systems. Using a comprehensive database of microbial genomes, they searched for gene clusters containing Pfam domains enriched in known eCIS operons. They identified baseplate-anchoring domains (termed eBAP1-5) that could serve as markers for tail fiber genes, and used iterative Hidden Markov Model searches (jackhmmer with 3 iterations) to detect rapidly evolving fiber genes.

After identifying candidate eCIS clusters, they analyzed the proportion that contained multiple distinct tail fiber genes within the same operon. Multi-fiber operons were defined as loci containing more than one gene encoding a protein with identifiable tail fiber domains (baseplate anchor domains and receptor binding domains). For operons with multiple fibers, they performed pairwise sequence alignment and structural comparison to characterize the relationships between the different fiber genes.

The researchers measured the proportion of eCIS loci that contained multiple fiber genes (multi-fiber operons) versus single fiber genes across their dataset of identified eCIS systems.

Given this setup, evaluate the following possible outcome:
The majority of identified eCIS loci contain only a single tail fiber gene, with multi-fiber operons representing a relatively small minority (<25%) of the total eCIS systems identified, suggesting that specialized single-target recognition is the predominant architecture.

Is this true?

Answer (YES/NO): YES